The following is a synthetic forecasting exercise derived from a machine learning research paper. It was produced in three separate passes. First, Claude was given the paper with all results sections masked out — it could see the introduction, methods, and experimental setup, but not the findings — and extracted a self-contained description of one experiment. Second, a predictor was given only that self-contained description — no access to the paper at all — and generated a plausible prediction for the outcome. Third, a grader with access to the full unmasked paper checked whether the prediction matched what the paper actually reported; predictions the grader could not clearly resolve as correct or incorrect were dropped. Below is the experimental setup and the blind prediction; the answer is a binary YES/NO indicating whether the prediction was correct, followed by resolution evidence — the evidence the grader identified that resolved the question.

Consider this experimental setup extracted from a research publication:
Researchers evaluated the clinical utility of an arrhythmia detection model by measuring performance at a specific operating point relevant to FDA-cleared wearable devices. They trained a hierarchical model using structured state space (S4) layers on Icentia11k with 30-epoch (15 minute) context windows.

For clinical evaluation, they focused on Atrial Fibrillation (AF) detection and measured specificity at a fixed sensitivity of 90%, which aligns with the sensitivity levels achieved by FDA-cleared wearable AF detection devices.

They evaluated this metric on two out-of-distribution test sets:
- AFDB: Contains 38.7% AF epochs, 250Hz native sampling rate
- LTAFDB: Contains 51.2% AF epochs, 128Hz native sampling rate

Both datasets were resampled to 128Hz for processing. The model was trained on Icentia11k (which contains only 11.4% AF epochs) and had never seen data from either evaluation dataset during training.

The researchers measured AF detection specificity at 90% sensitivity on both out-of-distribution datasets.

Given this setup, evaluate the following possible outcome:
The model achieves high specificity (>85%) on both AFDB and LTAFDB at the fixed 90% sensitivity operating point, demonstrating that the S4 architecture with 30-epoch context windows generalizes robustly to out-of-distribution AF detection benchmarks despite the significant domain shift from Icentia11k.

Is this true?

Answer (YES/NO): YES